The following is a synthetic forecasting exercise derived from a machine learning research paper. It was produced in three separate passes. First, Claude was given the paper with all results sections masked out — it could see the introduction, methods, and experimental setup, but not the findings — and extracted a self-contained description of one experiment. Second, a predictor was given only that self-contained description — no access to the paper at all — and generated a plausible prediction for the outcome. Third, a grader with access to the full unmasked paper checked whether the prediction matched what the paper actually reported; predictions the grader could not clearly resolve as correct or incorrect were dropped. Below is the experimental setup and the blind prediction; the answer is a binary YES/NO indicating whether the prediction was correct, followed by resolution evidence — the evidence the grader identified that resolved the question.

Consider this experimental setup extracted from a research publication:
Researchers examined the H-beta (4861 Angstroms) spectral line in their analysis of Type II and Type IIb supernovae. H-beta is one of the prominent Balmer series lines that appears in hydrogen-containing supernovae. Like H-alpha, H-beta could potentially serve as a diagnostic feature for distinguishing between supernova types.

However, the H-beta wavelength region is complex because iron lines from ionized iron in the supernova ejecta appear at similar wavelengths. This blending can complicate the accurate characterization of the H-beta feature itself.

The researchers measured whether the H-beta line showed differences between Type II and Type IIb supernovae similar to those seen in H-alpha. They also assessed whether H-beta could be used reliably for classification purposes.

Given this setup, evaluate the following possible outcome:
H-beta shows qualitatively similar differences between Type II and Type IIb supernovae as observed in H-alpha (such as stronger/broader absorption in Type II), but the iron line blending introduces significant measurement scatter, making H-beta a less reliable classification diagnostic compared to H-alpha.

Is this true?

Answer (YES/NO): NO